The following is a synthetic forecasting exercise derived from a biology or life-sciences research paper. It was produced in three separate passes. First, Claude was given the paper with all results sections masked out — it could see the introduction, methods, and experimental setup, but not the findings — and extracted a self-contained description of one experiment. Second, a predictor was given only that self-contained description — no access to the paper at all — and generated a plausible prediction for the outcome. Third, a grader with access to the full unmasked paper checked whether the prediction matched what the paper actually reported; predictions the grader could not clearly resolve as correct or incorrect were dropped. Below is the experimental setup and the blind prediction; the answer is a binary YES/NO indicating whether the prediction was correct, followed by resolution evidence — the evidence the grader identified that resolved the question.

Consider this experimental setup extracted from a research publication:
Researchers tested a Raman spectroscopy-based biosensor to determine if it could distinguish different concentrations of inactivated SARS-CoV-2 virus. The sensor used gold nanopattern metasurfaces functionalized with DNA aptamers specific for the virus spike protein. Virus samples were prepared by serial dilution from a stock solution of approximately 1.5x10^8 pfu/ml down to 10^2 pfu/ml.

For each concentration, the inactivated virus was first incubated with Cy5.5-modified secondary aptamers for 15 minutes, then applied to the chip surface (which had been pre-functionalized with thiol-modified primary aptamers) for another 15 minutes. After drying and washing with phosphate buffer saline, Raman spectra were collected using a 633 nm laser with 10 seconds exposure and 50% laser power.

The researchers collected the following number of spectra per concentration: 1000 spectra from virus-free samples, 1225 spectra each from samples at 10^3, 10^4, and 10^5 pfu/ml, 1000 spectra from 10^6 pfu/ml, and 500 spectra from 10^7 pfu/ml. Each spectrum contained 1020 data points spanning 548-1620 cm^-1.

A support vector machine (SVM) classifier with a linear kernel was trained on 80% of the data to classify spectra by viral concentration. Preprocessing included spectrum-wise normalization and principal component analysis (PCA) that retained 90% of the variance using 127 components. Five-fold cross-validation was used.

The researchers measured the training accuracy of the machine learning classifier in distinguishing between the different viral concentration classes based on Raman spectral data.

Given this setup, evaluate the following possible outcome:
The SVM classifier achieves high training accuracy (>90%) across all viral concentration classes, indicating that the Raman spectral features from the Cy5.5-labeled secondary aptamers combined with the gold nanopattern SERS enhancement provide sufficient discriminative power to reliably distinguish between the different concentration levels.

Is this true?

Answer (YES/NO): NO